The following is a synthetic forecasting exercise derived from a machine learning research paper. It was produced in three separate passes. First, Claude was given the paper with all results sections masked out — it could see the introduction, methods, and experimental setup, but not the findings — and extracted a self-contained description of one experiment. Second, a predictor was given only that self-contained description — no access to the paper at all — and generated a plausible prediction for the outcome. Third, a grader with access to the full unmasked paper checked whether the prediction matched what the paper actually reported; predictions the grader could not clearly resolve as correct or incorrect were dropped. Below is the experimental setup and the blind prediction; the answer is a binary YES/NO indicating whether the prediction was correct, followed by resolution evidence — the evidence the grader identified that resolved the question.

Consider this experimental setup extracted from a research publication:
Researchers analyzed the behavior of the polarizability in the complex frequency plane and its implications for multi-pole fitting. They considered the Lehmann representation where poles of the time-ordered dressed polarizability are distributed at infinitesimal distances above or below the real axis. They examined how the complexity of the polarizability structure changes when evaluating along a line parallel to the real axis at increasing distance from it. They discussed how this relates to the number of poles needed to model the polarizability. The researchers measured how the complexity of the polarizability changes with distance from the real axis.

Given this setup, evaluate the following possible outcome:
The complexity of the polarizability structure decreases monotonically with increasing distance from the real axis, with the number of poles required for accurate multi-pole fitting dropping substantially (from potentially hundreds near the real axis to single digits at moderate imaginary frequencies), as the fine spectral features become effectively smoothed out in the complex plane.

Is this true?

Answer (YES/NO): YES